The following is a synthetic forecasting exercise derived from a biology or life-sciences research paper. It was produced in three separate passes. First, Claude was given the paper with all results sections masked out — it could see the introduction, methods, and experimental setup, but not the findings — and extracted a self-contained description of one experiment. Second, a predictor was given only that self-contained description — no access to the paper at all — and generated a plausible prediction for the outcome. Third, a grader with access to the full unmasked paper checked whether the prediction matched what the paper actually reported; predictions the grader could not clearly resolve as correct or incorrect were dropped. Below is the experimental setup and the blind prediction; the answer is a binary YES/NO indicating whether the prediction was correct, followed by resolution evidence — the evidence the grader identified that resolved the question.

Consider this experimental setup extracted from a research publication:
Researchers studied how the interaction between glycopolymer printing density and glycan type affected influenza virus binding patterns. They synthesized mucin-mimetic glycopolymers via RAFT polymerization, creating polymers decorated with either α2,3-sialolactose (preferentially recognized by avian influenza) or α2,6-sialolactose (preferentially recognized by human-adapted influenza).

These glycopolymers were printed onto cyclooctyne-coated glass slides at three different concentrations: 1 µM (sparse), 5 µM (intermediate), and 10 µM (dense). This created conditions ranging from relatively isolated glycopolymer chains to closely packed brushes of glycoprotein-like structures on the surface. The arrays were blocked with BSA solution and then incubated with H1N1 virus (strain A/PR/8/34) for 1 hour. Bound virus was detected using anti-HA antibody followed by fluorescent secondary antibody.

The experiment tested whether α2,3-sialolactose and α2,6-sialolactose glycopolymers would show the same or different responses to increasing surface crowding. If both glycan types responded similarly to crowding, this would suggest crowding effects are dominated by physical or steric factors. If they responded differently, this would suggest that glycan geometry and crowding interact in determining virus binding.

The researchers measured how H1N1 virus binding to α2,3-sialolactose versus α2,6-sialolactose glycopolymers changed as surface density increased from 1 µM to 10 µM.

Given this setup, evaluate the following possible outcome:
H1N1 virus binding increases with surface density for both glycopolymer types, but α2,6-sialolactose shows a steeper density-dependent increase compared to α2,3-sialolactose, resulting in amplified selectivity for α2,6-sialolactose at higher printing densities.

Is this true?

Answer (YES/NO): NO